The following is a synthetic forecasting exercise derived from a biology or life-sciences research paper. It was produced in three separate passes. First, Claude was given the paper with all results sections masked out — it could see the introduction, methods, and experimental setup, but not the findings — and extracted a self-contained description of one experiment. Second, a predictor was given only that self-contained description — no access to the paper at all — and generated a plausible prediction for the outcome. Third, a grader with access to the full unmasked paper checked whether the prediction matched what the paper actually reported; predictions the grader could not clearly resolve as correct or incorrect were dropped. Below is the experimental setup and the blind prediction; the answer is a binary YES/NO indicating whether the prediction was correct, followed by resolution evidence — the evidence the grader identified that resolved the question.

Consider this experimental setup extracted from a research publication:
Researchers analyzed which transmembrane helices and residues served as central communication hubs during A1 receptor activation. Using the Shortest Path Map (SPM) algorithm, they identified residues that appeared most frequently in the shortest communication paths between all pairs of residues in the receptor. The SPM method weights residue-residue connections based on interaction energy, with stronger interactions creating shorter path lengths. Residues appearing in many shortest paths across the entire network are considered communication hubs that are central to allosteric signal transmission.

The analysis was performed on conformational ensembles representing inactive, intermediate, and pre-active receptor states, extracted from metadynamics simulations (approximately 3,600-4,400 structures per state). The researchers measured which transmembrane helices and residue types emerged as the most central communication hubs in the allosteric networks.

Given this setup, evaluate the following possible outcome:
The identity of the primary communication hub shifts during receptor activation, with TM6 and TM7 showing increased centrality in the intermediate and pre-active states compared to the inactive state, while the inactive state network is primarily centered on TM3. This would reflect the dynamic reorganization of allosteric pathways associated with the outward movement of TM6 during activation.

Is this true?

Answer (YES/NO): YES